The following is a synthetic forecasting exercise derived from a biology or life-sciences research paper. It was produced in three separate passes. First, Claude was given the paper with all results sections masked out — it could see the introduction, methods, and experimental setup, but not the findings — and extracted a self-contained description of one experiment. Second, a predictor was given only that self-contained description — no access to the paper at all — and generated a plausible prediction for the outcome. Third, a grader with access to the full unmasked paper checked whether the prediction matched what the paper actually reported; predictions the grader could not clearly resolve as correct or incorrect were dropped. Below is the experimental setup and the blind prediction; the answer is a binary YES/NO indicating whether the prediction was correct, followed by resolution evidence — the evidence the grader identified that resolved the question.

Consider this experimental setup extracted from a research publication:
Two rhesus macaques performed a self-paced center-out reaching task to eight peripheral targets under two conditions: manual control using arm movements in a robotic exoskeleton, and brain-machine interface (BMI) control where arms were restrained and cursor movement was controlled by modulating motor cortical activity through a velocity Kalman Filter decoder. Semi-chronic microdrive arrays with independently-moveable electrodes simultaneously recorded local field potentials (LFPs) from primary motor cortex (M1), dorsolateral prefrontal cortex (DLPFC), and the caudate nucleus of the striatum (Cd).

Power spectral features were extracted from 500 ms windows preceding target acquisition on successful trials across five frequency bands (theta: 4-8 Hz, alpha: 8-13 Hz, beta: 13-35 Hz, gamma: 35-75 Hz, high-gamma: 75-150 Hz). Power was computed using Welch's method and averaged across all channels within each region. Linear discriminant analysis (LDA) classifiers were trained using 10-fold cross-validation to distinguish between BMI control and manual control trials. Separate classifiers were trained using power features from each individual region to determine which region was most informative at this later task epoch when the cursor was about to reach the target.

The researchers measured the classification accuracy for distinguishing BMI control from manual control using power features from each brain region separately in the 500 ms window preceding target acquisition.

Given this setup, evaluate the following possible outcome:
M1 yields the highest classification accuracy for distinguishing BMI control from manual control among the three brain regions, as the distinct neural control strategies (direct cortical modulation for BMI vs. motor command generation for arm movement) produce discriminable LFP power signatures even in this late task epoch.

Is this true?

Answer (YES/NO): YES